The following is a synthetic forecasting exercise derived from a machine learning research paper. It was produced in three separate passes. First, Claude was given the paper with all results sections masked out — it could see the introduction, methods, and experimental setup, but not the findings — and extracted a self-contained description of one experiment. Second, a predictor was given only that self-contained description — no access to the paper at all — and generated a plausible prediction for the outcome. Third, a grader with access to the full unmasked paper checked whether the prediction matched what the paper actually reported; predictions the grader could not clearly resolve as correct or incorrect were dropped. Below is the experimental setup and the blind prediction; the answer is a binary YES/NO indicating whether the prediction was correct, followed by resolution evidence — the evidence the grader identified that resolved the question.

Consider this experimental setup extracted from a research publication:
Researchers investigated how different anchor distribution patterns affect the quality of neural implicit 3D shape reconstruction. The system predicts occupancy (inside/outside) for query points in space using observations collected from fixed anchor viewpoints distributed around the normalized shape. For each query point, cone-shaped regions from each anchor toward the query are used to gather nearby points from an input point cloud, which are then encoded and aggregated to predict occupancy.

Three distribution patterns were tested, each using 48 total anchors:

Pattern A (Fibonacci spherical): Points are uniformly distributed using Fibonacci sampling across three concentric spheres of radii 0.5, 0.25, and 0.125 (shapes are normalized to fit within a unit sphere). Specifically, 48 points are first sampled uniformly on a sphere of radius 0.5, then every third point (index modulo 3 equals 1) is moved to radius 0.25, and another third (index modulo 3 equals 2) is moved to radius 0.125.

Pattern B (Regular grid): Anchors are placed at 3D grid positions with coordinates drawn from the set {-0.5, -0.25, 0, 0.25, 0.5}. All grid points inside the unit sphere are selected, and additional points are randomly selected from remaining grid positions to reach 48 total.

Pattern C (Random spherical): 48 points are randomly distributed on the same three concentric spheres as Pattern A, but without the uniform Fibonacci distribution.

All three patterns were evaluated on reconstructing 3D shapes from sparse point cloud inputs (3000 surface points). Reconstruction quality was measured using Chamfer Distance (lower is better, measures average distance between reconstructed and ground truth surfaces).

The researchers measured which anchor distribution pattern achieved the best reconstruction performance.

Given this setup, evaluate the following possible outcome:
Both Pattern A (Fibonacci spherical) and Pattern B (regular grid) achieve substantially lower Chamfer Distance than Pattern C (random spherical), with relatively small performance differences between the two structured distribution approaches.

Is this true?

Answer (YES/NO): YES